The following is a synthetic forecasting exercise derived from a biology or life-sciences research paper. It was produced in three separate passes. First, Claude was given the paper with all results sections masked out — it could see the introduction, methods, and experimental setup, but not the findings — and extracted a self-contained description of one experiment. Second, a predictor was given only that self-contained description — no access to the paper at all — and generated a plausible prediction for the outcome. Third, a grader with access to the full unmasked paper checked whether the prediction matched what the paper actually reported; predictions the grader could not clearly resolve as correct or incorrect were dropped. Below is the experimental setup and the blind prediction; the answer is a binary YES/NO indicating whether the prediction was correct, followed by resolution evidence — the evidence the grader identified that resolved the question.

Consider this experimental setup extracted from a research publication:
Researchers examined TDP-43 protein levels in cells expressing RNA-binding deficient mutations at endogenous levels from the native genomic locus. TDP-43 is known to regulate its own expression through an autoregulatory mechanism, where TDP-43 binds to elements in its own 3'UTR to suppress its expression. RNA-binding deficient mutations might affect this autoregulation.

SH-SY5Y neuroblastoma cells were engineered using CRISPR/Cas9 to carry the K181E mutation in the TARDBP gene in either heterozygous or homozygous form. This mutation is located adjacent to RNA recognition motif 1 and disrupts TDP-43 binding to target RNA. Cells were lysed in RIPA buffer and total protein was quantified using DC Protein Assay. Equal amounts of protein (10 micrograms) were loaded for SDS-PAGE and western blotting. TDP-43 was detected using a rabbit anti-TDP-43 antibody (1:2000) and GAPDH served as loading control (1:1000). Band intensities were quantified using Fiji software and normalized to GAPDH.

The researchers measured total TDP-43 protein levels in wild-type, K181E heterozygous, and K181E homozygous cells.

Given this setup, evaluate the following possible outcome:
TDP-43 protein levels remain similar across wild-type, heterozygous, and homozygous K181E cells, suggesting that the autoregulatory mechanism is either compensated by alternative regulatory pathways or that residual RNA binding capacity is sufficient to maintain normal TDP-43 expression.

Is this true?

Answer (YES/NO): YES